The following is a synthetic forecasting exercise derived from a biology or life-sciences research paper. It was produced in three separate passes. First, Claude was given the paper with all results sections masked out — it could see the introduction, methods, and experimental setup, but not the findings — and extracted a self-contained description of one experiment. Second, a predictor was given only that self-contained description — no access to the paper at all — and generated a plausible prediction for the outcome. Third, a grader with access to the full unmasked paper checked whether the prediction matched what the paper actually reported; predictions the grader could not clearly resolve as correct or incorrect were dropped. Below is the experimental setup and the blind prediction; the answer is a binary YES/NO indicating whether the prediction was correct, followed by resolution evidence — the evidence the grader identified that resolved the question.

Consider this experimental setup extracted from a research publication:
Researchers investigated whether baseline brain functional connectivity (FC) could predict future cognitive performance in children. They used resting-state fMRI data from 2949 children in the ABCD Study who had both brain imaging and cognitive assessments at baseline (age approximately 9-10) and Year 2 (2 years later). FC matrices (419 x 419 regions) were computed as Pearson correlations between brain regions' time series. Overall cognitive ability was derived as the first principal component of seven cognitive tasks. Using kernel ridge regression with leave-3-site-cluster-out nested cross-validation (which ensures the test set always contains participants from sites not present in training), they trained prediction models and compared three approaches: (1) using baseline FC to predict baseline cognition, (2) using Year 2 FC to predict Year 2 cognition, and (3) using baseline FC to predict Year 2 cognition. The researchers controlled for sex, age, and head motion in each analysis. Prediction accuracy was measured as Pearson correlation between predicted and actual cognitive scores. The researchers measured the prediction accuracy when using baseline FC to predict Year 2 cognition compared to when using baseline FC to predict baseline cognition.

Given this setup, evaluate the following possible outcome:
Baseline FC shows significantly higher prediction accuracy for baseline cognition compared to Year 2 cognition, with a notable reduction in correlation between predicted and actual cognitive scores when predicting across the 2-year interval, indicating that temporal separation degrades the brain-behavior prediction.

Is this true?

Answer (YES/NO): NO